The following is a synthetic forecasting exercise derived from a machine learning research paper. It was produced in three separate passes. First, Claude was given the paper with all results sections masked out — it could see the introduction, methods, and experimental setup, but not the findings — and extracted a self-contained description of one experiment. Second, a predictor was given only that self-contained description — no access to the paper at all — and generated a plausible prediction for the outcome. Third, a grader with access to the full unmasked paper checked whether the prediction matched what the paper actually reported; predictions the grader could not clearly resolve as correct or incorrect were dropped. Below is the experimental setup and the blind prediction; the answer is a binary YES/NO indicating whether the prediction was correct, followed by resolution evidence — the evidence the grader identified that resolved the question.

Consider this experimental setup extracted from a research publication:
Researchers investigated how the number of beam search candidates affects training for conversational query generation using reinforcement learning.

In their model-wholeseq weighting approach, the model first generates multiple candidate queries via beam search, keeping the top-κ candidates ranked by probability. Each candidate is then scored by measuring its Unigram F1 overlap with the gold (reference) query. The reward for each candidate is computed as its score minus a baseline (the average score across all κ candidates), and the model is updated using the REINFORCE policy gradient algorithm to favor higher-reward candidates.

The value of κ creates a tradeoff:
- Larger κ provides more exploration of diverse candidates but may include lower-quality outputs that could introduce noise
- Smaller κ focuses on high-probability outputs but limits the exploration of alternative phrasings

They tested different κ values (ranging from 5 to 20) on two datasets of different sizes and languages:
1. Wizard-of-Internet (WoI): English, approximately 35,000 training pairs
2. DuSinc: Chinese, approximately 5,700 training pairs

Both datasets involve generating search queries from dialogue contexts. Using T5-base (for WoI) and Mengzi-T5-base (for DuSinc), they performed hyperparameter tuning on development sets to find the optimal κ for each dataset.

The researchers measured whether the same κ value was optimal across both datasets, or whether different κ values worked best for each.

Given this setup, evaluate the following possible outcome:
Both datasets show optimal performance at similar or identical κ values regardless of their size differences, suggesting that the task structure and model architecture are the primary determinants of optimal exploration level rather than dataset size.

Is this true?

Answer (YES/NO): YES